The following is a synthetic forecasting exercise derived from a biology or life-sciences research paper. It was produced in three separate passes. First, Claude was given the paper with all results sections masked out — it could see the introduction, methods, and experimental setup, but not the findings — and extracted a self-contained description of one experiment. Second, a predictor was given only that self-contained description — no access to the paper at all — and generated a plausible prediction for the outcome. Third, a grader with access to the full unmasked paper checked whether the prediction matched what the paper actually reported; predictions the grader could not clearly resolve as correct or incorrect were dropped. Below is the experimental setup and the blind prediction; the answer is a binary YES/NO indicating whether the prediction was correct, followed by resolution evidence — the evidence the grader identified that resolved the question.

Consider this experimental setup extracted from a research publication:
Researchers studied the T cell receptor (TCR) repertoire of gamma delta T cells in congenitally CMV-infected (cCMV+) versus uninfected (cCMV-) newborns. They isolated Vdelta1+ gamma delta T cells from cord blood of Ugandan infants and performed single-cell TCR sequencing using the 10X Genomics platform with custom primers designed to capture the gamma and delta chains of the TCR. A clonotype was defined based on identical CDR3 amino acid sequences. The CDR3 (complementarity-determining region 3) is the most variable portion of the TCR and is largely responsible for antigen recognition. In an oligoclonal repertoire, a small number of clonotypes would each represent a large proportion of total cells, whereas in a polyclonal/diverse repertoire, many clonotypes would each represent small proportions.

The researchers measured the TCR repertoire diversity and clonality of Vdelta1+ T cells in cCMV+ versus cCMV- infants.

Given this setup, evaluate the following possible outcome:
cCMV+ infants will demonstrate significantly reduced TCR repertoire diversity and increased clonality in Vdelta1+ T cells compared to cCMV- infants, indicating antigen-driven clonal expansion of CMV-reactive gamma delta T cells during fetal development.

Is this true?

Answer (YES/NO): YES